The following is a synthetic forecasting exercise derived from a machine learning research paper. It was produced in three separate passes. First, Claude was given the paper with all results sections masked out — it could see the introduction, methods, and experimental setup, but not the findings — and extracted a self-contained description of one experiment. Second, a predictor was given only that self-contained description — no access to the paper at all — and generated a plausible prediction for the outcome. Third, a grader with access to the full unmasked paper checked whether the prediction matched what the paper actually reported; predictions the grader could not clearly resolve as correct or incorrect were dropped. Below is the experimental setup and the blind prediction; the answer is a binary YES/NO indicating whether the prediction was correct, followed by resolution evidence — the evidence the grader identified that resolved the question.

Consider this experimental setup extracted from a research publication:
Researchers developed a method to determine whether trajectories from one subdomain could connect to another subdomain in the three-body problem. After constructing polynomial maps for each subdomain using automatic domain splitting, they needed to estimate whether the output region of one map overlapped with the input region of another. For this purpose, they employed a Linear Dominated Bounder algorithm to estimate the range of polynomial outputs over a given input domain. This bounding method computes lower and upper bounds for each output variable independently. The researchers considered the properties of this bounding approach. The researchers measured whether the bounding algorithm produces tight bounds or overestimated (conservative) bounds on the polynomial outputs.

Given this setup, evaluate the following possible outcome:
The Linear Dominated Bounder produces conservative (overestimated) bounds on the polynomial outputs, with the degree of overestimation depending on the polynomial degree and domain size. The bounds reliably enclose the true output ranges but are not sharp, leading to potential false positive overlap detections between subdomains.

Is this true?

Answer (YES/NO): NO